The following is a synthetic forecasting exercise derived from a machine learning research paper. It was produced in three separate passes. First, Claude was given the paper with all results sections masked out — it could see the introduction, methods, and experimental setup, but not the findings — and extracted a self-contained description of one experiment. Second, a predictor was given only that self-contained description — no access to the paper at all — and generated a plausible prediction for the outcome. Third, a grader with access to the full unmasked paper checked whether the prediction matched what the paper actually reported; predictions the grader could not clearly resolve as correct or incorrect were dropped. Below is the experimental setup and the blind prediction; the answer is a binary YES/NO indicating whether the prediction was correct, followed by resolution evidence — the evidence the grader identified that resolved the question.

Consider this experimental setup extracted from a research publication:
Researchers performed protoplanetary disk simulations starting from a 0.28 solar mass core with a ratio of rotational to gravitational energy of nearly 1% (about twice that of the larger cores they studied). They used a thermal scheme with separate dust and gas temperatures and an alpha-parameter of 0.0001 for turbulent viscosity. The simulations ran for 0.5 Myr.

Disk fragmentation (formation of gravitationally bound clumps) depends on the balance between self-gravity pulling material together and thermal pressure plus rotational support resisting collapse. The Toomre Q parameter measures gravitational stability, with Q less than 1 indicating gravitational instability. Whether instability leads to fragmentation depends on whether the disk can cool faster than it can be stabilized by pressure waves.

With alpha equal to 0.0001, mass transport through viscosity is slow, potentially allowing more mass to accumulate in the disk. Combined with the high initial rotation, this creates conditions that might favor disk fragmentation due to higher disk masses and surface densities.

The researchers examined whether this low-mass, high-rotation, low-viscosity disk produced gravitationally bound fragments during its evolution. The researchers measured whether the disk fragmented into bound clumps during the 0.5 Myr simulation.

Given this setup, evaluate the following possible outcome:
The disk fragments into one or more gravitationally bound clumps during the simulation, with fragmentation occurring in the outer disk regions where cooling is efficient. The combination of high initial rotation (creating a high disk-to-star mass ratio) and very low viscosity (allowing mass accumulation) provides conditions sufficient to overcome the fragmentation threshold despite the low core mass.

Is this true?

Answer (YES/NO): YES